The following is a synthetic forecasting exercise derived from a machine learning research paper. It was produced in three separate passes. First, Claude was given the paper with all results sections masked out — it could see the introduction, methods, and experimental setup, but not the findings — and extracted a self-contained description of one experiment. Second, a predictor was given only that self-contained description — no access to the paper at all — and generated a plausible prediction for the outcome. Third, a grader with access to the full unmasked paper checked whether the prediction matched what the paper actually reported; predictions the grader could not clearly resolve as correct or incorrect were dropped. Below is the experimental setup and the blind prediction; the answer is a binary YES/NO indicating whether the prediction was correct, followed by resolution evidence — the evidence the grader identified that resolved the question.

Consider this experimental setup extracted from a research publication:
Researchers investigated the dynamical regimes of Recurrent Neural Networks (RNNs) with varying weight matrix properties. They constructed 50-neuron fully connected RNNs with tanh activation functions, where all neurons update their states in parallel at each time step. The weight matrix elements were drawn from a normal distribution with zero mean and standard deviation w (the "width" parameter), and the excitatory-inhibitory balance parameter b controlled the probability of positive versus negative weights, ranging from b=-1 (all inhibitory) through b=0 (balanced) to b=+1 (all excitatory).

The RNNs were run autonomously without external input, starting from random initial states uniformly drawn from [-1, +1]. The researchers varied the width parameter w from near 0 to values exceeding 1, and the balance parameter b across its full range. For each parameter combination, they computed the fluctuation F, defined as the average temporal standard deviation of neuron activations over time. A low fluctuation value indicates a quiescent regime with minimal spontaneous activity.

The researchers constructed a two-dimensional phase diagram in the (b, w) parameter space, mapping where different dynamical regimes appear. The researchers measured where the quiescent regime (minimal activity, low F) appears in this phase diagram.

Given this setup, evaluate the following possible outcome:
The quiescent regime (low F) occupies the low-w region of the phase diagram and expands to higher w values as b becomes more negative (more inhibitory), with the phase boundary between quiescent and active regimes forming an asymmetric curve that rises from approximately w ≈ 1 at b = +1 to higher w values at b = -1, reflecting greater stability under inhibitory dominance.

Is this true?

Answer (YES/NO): NO